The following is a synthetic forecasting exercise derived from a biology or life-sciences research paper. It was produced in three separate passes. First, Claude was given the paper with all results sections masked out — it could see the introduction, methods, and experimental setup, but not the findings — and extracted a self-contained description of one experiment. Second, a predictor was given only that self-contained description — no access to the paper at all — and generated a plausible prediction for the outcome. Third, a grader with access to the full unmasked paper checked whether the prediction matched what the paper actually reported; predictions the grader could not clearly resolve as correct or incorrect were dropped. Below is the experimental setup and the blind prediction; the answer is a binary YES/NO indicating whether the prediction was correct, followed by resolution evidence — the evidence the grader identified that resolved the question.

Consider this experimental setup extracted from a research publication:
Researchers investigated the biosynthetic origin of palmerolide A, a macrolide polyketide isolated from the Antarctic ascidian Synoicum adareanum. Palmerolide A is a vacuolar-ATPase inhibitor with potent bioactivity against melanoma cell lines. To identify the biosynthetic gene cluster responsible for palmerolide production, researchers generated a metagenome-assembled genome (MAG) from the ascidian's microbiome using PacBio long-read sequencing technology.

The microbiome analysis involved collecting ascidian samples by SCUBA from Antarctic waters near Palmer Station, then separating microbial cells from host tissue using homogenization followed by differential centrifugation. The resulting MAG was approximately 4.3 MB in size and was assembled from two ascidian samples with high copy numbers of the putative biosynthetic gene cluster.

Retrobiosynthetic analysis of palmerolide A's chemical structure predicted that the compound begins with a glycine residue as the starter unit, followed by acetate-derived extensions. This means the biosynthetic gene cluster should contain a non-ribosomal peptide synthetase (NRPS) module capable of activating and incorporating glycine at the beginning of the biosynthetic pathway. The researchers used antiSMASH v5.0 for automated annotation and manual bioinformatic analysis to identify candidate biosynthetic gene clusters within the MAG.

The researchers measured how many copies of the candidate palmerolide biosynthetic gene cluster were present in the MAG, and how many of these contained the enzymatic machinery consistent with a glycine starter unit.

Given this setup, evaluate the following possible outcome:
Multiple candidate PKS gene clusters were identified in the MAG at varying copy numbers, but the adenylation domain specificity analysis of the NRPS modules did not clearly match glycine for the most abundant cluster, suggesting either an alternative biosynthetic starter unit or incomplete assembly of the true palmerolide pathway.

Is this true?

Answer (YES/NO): NO